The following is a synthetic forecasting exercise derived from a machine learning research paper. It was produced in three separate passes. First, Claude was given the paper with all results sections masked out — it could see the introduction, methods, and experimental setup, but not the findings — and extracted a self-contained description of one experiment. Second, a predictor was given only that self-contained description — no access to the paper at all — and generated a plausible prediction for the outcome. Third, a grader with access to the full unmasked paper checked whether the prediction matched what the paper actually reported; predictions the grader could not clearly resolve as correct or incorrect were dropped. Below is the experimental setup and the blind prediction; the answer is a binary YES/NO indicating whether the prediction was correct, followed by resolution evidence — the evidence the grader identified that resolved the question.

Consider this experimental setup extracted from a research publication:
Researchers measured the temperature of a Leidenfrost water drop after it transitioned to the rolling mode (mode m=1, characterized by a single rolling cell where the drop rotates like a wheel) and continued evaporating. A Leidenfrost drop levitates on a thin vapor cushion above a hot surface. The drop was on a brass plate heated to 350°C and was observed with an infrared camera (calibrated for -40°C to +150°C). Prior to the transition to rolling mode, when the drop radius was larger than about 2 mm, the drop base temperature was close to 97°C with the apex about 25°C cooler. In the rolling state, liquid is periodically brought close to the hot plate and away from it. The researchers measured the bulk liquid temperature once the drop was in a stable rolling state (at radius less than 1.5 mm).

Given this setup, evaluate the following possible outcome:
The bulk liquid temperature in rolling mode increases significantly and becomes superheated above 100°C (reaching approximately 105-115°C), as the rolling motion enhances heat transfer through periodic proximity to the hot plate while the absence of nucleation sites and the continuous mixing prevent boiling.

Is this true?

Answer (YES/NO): NO